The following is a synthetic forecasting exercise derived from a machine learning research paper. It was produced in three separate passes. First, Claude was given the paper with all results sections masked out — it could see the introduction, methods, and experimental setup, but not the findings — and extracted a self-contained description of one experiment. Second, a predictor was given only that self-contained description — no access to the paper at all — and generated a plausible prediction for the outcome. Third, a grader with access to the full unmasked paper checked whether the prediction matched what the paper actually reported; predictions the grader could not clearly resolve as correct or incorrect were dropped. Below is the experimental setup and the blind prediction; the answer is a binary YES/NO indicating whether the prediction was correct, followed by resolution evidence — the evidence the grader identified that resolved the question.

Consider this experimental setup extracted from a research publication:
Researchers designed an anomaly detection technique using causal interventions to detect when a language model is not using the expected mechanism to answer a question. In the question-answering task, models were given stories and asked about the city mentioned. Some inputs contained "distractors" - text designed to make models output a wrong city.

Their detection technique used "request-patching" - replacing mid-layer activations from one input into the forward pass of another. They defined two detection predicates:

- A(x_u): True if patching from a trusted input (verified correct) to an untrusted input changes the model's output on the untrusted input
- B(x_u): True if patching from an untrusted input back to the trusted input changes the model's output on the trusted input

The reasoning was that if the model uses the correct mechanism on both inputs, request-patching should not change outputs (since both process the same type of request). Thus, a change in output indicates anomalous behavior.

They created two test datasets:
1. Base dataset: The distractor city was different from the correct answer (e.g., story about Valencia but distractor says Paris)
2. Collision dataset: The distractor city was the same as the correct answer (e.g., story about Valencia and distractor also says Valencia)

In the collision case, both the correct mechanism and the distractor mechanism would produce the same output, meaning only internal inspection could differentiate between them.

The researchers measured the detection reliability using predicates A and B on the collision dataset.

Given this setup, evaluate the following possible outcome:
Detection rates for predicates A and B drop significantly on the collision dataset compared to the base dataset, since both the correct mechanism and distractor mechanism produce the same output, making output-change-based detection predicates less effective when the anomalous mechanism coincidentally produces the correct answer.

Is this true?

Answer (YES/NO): YES